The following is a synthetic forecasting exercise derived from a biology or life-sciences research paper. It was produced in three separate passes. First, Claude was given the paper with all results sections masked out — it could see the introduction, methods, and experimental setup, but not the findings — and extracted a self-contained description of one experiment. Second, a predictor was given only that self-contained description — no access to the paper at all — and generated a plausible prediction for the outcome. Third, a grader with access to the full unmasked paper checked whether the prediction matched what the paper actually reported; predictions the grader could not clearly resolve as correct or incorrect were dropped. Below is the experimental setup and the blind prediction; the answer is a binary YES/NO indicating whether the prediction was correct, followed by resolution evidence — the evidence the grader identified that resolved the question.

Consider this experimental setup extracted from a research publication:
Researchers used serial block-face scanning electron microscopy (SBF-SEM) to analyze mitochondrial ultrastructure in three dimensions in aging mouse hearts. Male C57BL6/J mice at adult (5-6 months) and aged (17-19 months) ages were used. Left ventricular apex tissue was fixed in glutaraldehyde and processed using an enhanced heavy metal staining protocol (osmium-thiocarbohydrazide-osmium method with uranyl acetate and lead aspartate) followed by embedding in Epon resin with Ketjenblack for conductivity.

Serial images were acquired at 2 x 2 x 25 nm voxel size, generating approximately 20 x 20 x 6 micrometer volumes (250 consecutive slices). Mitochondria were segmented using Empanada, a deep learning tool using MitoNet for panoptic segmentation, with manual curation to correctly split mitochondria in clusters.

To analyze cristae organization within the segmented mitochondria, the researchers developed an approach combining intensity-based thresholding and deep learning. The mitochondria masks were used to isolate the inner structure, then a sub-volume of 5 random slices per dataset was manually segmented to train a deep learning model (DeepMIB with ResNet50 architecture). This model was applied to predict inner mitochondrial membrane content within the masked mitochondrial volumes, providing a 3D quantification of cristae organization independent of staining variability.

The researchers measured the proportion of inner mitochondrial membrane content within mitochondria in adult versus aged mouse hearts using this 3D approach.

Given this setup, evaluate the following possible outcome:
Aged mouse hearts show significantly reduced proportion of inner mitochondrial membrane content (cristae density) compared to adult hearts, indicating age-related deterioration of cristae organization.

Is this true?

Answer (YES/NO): YES